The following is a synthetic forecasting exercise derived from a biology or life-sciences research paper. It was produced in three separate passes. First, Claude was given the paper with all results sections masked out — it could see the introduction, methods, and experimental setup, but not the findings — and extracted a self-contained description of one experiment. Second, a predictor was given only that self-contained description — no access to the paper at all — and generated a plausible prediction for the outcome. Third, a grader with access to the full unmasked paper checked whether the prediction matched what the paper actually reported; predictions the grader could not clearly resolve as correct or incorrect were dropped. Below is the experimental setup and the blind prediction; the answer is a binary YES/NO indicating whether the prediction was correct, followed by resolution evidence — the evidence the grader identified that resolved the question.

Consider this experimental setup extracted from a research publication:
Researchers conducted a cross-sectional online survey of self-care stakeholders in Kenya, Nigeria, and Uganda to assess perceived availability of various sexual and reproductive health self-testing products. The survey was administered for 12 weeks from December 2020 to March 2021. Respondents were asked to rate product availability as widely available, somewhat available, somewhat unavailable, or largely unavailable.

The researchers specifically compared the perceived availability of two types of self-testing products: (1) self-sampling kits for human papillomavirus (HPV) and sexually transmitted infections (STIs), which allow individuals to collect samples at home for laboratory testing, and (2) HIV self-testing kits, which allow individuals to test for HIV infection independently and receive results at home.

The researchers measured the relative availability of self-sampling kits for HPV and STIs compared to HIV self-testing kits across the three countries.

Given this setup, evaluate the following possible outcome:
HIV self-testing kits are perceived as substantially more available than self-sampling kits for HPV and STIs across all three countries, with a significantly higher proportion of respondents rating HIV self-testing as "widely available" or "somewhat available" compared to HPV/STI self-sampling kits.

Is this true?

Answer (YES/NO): YES